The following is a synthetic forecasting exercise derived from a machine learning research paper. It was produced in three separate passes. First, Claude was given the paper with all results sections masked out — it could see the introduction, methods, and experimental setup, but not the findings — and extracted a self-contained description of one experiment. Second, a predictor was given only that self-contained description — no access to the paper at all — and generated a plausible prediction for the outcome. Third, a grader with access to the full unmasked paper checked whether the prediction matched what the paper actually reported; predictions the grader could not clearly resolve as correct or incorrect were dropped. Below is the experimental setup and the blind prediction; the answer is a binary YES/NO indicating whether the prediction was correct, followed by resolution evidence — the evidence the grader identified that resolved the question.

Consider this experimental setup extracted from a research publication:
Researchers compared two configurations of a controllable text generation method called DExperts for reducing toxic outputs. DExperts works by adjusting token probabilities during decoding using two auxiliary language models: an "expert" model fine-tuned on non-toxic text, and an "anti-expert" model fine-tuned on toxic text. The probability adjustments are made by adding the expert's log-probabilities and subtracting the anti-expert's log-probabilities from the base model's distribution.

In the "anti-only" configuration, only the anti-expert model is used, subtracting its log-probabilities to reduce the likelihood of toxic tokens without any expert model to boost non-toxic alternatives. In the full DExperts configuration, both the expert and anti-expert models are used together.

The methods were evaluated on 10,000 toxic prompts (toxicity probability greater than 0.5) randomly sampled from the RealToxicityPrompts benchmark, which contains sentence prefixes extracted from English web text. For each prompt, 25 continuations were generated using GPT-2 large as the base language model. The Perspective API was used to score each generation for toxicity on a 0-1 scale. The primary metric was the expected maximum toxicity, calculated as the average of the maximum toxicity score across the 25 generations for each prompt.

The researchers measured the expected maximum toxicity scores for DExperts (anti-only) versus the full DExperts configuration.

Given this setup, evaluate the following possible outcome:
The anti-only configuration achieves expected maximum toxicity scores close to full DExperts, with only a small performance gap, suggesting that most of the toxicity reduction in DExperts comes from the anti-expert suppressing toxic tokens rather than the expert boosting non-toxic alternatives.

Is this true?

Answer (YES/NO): NO